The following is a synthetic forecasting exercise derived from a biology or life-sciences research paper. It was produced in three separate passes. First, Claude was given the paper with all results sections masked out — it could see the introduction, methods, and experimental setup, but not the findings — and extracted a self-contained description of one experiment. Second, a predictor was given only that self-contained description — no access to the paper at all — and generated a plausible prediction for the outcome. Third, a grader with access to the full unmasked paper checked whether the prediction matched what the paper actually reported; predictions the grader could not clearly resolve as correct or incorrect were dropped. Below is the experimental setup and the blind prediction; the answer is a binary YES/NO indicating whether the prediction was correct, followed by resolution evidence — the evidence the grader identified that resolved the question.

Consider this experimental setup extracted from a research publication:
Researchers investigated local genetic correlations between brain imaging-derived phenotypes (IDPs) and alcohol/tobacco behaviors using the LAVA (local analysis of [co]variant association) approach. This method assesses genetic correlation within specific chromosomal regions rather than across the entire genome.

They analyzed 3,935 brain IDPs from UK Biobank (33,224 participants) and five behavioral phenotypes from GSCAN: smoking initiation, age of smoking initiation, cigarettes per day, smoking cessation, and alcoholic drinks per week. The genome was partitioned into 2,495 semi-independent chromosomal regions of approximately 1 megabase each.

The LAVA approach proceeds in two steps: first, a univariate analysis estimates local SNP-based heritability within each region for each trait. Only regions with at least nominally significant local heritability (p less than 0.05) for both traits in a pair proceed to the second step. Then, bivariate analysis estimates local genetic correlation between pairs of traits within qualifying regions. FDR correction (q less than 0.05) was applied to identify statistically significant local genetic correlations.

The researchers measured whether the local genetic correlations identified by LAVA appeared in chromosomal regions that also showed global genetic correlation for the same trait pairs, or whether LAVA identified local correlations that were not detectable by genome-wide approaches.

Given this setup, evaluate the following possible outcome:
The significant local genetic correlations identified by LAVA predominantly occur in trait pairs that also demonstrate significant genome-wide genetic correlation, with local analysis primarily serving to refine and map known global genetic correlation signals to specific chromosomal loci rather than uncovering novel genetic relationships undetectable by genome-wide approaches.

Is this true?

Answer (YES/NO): YES